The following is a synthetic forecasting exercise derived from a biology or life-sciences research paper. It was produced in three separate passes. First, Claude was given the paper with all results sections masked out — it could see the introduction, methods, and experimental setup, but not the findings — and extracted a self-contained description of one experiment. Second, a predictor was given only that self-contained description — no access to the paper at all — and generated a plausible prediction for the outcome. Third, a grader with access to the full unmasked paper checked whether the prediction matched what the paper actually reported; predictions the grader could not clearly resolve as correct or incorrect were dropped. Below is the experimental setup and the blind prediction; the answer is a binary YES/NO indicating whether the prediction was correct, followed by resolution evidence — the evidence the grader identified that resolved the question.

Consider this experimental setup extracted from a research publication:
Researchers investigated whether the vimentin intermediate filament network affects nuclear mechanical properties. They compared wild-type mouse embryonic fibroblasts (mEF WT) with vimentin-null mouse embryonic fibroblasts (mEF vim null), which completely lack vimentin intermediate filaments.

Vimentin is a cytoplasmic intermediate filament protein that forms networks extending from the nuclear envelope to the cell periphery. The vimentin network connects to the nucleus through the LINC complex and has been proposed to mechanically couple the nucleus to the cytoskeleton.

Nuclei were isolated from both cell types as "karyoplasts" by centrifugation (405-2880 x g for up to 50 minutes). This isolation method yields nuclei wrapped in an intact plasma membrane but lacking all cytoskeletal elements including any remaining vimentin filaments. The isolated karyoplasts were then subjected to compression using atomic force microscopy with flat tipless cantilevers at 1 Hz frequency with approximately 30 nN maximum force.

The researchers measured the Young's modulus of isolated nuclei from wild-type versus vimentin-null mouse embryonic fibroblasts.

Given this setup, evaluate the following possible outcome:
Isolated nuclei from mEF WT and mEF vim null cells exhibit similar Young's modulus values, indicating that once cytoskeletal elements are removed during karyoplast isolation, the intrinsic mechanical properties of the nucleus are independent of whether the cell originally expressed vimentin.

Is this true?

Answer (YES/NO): YES